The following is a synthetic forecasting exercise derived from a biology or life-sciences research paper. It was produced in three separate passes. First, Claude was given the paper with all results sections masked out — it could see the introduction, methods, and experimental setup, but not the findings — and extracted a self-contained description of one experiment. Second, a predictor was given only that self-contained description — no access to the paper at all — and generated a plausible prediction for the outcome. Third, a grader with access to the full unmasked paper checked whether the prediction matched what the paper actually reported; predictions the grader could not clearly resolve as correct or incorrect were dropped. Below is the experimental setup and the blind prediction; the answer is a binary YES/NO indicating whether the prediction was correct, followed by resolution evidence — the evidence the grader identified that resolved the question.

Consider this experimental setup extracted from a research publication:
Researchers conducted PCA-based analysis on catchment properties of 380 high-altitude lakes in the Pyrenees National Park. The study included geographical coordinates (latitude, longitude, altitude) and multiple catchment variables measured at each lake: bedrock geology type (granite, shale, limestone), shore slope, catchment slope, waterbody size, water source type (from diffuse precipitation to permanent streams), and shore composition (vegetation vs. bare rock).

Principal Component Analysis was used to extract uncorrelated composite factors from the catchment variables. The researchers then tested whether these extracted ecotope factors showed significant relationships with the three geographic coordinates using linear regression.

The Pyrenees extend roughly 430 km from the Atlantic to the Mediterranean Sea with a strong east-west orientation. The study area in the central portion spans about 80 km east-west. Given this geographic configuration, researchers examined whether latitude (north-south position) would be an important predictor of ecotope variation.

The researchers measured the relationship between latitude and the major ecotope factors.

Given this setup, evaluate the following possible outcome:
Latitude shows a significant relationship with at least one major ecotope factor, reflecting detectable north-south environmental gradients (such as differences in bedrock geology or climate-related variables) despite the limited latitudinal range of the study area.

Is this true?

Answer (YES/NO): YES